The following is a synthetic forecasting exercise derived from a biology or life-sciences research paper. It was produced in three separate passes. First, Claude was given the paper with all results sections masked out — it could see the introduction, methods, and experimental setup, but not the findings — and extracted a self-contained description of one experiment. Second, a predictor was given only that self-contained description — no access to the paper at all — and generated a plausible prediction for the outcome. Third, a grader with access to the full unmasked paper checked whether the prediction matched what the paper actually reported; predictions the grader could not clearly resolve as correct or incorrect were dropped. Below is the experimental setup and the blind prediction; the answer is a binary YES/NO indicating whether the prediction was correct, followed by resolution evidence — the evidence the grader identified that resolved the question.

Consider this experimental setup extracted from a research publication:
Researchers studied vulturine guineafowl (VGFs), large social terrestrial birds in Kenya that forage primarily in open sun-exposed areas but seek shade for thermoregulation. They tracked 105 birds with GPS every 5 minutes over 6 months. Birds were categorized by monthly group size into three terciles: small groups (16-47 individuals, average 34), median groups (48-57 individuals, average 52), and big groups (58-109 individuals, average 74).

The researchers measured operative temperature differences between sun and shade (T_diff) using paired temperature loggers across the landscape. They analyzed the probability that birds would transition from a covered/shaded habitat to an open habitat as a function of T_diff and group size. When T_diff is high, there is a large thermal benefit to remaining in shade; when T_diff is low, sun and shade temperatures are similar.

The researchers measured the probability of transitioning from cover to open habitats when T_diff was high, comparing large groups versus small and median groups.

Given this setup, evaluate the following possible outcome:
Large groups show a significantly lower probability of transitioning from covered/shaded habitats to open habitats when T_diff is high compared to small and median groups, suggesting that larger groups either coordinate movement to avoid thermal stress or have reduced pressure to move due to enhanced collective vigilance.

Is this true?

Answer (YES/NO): YES